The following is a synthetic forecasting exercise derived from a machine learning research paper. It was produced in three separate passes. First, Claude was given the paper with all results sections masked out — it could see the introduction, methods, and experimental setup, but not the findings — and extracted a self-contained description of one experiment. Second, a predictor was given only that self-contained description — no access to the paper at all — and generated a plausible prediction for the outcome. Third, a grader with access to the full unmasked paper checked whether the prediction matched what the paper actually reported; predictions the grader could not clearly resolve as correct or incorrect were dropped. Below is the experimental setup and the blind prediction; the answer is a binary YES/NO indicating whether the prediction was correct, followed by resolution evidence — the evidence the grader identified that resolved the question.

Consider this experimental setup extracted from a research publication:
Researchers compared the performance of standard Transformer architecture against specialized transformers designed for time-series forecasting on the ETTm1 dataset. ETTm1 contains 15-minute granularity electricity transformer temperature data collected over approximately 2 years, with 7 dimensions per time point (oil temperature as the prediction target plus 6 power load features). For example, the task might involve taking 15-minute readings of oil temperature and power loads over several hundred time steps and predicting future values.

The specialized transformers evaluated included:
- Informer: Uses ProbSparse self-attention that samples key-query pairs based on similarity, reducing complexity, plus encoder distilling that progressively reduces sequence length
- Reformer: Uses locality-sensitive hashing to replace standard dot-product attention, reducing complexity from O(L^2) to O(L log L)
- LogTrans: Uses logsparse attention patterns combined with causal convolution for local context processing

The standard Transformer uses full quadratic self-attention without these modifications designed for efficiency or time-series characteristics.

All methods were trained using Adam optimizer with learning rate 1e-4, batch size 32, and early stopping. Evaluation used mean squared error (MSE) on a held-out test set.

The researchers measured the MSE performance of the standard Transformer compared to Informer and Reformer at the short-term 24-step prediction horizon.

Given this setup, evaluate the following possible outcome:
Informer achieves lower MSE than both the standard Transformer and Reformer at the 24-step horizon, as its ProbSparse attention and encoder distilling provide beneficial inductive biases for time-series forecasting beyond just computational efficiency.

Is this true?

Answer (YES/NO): NO